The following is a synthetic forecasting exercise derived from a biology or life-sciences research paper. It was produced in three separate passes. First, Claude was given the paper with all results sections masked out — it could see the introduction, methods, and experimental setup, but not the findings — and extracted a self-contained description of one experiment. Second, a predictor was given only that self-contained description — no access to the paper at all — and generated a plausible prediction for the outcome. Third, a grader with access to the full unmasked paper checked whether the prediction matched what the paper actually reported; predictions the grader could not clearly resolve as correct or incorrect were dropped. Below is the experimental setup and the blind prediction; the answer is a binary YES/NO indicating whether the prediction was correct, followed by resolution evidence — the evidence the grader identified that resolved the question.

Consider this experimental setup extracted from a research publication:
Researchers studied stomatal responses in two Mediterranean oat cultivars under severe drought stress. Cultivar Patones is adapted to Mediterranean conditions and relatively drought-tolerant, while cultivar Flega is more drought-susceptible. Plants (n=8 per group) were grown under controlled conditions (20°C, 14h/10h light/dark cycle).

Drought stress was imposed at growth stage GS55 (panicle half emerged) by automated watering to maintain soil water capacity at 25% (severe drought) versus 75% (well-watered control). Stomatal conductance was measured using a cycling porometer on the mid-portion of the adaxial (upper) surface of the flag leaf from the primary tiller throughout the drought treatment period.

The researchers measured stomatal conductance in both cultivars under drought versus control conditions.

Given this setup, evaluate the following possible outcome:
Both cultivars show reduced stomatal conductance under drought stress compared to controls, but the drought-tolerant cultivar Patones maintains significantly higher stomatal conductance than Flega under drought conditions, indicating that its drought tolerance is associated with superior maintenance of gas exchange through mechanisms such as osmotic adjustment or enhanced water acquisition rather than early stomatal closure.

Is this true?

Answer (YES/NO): NO